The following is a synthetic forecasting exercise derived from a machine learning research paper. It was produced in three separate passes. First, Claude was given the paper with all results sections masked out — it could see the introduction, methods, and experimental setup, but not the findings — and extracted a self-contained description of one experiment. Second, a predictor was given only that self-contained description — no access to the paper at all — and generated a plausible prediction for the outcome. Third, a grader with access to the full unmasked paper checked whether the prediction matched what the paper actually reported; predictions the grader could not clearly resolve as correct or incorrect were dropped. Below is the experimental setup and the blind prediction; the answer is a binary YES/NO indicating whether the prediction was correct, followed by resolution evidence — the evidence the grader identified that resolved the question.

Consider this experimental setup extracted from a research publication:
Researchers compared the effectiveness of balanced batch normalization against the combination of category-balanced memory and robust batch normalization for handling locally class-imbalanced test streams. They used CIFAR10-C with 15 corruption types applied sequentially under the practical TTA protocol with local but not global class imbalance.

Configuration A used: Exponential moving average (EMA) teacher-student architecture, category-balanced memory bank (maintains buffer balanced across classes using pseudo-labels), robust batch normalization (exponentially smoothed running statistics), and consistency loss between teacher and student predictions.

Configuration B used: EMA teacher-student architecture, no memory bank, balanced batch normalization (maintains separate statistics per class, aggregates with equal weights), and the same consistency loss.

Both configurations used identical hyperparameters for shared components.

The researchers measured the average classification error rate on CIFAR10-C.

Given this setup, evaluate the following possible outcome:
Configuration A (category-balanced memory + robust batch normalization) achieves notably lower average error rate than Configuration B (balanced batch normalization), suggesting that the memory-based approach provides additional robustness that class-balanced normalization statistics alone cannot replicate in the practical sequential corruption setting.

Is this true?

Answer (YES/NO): NO